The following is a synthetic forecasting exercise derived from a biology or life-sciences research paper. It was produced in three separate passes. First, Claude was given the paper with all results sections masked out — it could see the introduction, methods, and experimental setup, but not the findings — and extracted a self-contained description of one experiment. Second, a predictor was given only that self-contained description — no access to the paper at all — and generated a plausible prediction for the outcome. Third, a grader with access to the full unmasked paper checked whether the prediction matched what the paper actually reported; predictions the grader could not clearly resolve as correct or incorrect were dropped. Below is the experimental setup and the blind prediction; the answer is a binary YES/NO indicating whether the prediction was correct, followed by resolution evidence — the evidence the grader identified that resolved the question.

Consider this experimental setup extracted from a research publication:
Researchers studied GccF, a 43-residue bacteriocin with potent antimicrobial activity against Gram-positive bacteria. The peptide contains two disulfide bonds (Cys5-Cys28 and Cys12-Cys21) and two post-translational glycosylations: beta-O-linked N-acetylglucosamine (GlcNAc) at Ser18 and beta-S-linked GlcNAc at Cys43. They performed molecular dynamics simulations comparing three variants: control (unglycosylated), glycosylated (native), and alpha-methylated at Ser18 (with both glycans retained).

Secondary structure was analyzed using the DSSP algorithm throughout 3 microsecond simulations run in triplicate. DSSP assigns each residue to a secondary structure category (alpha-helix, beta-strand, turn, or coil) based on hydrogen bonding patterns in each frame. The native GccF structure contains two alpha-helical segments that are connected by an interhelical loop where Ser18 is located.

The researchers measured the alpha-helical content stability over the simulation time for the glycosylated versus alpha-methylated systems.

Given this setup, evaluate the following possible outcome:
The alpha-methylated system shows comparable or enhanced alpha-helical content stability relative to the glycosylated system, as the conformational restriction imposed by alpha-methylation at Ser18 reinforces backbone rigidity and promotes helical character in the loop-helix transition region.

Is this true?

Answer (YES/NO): NO